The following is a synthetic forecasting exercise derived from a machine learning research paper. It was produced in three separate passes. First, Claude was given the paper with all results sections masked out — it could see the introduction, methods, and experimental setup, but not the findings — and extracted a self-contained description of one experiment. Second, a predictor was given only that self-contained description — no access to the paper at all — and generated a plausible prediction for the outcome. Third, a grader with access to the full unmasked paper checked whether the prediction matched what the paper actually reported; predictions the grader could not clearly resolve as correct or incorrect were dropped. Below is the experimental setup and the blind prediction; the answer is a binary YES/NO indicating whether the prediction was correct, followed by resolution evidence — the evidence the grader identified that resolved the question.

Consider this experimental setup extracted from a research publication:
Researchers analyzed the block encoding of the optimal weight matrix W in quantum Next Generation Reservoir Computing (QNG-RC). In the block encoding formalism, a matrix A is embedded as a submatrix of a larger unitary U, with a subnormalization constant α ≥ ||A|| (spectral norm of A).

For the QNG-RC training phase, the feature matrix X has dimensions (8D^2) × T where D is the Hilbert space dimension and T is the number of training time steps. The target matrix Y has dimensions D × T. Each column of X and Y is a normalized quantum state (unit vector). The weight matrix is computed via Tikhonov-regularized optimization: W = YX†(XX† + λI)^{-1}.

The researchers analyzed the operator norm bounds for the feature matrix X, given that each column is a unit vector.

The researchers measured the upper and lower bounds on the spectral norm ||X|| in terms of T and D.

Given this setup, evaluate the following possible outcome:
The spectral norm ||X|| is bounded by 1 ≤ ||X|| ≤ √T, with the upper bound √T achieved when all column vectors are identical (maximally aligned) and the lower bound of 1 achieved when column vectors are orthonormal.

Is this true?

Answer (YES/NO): NO